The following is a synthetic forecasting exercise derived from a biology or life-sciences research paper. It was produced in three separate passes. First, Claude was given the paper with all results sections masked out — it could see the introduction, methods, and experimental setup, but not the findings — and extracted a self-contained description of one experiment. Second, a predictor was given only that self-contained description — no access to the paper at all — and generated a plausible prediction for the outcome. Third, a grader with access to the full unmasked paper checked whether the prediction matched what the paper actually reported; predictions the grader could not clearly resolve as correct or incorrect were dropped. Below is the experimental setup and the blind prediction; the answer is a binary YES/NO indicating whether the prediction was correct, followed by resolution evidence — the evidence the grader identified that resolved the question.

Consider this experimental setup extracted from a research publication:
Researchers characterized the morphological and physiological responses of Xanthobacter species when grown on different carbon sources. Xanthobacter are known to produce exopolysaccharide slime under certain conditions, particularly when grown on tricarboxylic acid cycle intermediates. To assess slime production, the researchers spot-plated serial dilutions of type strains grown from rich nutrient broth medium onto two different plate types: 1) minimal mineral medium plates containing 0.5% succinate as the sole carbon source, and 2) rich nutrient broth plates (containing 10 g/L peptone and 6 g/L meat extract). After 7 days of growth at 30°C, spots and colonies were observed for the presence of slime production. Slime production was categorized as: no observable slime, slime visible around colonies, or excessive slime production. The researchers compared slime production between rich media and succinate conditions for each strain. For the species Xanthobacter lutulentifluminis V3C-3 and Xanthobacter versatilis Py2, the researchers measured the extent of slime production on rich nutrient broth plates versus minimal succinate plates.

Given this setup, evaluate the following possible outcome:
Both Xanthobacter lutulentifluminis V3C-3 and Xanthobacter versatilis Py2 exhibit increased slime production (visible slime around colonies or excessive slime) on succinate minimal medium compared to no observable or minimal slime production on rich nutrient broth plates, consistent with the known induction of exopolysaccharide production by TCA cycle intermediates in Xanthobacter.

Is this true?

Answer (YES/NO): NO